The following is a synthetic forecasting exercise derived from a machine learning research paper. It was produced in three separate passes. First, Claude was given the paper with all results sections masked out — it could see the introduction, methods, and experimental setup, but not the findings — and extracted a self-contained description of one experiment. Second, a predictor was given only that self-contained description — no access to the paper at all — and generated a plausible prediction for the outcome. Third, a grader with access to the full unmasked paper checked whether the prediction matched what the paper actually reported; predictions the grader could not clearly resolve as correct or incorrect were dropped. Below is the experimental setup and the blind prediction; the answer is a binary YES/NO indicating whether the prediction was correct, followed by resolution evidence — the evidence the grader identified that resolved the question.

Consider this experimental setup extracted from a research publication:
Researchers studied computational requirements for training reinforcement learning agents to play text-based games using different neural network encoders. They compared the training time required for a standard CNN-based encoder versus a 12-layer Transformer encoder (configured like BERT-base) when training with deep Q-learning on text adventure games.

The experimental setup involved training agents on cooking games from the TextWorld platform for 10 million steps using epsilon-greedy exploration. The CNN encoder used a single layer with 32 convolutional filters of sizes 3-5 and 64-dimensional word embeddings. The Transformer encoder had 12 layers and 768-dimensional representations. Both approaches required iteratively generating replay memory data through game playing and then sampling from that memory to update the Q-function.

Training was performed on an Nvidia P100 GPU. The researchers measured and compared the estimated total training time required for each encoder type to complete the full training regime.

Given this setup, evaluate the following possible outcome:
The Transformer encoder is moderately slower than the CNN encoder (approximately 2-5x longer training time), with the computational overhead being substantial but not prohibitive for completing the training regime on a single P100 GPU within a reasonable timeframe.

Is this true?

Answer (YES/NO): NO